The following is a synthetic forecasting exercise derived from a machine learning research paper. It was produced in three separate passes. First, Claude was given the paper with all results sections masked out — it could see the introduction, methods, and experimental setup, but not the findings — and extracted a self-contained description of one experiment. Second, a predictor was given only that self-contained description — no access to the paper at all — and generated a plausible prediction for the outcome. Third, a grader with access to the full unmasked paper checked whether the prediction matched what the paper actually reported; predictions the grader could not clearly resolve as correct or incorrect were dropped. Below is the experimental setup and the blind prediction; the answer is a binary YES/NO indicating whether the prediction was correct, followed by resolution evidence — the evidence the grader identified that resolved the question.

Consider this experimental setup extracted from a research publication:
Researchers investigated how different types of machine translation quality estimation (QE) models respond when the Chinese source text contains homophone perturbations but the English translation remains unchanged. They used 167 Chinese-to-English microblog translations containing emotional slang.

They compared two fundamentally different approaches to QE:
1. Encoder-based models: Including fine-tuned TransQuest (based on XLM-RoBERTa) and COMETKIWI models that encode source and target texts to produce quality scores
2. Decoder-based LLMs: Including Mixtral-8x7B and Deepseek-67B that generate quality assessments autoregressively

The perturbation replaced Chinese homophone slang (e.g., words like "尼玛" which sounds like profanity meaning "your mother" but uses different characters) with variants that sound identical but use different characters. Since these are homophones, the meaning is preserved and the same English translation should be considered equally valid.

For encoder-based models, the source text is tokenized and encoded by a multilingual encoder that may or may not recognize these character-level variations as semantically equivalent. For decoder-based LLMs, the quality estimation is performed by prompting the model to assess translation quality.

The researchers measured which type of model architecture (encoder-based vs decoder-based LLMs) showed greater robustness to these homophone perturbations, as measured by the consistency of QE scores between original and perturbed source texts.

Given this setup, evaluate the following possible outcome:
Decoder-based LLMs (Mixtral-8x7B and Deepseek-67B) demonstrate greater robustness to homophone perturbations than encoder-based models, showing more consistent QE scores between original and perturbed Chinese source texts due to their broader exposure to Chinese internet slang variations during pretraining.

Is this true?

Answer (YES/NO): NO